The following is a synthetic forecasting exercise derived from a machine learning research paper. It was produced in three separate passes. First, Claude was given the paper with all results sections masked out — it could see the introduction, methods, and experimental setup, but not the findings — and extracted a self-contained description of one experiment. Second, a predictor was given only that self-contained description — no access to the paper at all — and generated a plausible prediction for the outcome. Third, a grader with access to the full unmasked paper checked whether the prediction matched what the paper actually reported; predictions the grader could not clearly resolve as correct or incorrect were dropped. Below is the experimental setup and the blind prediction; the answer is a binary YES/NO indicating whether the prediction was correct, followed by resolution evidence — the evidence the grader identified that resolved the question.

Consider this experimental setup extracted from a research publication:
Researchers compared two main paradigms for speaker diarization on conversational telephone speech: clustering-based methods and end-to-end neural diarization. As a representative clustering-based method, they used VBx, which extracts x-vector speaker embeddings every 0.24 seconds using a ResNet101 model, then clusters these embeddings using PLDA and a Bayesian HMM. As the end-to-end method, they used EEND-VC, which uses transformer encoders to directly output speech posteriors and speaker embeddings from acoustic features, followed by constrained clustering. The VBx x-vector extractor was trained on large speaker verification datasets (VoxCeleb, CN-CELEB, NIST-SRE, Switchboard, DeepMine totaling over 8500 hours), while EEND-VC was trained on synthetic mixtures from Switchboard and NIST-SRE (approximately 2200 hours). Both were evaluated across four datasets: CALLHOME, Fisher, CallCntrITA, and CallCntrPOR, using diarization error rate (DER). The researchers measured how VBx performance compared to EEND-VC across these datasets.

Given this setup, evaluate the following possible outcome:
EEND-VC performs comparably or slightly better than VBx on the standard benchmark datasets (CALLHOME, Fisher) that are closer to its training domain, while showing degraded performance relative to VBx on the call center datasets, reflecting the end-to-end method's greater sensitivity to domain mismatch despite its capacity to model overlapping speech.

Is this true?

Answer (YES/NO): NO